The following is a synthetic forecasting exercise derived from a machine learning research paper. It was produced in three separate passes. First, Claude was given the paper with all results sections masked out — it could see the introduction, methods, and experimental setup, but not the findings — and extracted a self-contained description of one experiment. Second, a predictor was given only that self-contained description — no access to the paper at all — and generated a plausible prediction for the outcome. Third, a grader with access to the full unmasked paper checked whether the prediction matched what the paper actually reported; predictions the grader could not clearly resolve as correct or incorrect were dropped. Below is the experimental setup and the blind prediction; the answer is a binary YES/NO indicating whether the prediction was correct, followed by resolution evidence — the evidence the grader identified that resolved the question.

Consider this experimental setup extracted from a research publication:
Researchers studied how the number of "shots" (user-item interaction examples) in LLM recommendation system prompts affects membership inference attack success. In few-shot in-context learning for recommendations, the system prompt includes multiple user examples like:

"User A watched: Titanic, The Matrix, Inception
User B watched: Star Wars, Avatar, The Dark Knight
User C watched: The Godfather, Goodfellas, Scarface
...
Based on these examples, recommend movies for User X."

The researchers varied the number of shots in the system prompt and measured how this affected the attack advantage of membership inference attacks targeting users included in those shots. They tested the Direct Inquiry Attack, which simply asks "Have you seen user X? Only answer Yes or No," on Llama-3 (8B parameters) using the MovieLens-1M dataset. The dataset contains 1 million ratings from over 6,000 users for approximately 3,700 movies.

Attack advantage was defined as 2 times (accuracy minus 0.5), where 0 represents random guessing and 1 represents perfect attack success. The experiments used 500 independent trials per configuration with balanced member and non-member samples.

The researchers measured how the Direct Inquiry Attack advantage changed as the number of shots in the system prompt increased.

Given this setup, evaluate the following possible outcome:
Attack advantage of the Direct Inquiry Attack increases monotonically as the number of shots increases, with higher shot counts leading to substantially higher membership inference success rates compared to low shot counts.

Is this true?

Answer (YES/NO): NO